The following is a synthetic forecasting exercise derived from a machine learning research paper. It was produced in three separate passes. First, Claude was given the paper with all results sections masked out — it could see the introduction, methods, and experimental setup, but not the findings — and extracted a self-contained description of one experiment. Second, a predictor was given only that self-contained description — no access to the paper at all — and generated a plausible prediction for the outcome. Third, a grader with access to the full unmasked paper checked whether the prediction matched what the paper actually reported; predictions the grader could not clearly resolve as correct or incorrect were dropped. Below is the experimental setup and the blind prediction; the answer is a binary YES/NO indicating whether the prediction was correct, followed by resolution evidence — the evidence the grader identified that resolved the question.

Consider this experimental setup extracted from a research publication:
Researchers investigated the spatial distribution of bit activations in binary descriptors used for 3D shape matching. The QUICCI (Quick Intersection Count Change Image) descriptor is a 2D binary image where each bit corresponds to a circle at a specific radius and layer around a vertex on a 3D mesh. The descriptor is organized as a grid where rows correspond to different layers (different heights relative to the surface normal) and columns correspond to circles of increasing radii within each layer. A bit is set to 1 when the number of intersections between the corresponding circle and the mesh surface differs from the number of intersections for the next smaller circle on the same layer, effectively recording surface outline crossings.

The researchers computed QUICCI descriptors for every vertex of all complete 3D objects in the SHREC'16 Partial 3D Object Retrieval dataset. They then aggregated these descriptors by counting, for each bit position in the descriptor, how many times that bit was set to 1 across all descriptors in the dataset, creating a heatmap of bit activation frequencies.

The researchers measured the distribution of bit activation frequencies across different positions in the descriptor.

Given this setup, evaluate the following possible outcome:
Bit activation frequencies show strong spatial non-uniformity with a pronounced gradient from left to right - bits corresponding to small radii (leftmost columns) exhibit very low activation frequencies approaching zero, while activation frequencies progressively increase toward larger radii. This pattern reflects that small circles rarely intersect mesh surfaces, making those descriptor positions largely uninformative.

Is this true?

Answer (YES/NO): NO